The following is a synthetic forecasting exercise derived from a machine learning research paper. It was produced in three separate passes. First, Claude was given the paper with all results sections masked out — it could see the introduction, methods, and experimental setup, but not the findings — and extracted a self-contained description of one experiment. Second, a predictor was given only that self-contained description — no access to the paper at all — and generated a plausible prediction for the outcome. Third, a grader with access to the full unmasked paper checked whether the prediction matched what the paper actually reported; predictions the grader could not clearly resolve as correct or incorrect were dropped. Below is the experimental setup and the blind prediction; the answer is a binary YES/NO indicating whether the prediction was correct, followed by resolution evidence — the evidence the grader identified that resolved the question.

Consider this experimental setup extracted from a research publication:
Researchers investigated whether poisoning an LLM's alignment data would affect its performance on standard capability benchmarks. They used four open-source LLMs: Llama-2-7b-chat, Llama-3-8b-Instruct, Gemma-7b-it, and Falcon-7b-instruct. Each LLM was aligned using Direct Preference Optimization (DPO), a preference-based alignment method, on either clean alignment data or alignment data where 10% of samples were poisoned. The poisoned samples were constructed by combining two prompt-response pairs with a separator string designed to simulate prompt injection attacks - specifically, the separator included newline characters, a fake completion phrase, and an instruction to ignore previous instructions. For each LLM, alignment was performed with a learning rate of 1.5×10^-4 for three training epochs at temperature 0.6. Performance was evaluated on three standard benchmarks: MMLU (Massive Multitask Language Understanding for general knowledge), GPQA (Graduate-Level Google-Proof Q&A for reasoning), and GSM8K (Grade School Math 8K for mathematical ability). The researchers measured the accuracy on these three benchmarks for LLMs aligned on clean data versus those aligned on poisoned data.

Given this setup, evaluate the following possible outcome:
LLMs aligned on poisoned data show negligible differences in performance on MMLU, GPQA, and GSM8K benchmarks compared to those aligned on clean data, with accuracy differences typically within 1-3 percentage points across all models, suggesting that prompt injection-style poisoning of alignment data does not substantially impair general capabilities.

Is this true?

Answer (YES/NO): YES